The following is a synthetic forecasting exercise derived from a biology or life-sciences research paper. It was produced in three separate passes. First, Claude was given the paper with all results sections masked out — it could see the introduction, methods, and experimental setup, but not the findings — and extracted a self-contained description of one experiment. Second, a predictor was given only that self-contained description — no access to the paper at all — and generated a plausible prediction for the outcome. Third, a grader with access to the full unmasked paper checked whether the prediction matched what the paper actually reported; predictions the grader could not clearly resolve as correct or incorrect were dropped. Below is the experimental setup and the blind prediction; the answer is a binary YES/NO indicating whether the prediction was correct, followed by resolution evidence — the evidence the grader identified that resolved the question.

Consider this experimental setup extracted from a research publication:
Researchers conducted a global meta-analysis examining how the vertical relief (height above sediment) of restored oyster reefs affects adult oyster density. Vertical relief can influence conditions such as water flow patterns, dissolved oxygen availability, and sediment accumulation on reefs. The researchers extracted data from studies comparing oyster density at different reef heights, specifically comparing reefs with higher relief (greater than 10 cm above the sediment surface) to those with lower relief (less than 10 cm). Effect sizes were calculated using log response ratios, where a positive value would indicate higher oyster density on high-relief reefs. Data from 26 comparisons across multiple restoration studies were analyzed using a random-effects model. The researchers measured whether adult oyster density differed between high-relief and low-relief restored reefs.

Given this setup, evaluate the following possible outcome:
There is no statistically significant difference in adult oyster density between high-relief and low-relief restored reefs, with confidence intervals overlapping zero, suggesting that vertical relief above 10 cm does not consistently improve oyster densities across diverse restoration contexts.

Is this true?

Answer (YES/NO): NO